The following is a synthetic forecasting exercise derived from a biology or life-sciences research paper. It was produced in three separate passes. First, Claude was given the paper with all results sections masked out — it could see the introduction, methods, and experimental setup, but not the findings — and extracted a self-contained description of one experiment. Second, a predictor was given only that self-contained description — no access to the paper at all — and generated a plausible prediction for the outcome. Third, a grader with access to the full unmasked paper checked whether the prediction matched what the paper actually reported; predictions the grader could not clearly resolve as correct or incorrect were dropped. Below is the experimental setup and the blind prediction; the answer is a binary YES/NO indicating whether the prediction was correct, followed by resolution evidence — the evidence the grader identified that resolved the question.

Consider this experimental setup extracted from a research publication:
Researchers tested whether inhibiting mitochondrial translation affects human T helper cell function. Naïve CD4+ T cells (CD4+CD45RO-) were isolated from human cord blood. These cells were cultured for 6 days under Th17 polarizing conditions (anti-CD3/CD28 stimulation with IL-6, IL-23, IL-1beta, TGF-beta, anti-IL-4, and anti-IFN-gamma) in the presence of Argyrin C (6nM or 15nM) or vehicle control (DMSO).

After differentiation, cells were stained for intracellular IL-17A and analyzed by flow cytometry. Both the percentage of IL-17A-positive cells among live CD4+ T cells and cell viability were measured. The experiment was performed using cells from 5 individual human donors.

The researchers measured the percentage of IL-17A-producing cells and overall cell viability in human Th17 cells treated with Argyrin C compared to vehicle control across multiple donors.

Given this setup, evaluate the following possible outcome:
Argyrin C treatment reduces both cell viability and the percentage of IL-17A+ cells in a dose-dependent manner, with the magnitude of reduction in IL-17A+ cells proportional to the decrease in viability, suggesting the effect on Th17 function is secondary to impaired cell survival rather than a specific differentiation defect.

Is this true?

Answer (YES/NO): NO